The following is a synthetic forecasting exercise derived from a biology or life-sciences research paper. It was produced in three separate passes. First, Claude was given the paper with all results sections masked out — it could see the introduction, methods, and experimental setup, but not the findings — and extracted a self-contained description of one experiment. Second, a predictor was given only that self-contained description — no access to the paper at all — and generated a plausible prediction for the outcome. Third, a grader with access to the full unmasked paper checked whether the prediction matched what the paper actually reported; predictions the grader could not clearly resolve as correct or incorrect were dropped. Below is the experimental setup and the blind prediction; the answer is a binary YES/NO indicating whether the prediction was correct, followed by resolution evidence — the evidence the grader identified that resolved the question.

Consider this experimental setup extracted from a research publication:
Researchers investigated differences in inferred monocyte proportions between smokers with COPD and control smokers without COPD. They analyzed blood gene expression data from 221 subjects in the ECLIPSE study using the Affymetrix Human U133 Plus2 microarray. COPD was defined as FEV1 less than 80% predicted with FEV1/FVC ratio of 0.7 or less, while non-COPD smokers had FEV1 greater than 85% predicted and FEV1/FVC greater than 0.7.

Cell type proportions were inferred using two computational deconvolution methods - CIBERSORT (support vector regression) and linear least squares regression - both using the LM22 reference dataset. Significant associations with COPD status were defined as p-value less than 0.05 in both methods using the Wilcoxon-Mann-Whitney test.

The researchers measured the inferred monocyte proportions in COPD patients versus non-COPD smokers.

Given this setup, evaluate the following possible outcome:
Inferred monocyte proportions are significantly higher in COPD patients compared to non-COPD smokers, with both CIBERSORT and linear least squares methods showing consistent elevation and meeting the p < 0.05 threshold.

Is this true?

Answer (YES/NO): YES